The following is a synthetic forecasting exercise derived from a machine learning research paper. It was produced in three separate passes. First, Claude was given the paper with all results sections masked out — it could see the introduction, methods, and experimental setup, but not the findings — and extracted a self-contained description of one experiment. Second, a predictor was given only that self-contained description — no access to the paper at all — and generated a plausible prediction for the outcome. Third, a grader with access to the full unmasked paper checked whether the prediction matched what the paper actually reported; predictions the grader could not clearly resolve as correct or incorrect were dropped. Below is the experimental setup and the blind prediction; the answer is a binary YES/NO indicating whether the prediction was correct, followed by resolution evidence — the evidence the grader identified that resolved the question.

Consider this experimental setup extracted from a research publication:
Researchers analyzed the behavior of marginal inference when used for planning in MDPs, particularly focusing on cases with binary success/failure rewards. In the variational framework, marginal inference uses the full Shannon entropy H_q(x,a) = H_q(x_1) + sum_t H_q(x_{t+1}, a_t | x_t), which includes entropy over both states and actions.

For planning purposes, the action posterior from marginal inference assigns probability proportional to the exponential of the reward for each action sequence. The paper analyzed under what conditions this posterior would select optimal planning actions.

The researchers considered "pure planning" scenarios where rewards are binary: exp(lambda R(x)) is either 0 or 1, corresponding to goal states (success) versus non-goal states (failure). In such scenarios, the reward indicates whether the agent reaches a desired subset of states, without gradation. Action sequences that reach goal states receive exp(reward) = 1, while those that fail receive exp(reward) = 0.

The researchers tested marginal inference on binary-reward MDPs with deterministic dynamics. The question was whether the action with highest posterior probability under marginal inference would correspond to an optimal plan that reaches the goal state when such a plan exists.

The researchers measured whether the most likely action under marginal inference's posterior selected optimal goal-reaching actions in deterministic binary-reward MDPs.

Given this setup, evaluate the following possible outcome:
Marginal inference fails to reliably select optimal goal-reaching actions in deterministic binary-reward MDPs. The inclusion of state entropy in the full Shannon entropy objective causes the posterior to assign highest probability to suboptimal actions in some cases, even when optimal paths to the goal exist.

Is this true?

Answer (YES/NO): NO